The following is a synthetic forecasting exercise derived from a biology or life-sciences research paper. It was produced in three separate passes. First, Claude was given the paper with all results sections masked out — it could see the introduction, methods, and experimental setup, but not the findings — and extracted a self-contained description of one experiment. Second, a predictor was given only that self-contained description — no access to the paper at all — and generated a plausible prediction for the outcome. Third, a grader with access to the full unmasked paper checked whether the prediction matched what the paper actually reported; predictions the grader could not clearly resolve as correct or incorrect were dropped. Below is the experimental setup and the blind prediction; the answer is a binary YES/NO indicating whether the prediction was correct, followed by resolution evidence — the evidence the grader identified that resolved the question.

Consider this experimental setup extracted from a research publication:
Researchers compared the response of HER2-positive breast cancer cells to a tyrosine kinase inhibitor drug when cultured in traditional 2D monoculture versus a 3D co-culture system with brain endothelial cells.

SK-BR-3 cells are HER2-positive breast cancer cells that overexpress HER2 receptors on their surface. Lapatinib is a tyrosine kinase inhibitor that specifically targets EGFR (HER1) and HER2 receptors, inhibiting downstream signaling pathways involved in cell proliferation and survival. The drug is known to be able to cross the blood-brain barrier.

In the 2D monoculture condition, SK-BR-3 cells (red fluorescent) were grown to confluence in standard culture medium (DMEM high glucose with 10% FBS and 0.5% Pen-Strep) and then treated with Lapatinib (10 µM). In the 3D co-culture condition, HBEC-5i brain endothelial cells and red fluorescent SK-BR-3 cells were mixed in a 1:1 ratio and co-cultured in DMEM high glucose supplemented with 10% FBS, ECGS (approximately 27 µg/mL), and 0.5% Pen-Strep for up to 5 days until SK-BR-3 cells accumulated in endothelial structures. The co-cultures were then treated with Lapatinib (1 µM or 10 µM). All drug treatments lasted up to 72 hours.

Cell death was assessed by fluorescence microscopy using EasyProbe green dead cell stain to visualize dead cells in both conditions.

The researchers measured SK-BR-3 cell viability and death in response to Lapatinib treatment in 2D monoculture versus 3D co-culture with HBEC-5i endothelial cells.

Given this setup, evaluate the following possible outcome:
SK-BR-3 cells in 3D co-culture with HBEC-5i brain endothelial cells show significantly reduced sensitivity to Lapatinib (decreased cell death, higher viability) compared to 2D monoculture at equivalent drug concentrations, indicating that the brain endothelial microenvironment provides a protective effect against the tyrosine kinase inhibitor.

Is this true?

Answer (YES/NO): YES